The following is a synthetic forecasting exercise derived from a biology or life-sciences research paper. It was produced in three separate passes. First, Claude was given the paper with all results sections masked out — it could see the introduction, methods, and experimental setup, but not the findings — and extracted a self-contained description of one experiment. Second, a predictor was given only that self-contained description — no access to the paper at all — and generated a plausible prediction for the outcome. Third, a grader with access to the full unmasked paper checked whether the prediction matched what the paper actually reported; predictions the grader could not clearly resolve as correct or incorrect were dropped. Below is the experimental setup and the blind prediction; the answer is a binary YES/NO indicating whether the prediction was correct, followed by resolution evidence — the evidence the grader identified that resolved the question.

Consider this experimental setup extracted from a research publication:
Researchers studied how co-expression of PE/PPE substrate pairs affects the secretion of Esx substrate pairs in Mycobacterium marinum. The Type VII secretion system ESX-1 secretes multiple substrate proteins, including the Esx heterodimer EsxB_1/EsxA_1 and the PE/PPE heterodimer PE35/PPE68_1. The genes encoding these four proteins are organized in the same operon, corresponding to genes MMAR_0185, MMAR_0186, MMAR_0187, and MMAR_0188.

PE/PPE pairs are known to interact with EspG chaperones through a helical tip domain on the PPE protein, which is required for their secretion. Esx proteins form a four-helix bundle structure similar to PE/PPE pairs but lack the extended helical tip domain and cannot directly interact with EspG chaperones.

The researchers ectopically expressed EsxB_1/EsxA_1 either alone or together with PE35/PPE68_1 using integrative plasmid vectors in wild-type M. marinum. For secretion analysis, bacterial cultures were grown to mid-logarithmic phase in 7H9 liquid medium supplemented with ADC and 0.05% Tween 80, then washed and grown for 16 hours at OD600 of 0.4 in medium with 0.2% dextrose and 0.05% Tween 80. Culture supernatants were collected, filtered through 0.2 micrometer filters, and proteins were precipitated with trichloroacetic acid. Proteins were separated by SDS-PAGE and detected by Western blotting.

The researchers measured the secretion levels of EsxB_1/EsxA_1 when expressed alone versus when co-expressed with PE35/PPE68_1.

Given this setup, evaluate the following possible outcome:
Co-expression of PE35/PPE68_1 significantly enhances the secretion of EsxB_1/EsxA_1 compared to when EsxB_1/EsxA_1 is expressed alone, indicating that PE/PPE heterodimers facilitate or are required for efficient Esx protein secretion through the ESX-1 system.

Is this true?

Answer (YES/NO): YES